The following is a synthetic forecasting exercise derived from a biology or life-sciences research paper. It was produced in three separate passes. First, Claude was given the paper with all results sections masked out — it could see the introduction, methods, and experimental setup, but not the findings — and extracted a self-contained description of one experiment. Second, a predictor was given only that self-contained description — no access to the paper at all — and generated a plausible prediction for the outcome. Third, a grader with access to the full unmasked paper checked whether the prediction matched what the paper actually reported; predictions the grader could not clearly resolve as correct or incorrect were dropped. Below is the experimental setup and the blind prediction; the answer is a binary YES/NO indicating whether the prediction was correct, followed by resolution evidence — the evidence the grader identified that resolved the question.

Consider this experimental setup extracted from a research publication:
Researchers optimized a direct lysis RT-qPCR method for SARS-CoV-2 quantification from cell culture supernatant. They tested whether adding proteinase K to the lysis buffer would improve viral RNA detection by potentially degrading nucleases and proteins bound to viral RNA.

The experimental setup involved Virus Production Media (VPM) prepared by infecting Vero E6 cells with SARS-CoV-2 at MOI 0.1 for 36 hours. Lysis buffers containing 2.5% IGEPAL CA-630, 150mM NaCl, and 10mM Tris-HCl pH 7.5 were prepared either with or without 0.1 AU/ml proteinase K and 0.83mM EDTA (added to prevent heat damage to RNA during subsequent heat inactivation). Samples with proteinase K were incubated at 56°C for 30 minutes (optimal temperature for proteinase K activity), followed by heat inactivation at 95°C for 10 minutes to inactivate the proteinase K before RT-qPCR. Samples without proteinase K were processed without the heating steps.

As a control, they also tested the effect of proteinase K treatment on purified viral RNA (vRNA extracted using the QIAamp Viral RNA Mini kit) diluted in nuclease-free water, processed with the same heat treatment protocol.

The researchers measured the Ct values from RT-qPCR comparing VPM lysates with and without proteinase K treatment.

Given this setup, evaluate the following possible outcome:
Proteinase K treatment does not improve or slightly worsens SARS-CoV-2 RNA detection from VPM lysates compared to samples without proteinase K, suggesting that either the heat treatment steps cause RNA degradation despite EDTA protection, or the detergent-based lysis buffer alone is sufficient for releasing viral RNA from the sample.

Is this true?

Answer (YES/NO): YES